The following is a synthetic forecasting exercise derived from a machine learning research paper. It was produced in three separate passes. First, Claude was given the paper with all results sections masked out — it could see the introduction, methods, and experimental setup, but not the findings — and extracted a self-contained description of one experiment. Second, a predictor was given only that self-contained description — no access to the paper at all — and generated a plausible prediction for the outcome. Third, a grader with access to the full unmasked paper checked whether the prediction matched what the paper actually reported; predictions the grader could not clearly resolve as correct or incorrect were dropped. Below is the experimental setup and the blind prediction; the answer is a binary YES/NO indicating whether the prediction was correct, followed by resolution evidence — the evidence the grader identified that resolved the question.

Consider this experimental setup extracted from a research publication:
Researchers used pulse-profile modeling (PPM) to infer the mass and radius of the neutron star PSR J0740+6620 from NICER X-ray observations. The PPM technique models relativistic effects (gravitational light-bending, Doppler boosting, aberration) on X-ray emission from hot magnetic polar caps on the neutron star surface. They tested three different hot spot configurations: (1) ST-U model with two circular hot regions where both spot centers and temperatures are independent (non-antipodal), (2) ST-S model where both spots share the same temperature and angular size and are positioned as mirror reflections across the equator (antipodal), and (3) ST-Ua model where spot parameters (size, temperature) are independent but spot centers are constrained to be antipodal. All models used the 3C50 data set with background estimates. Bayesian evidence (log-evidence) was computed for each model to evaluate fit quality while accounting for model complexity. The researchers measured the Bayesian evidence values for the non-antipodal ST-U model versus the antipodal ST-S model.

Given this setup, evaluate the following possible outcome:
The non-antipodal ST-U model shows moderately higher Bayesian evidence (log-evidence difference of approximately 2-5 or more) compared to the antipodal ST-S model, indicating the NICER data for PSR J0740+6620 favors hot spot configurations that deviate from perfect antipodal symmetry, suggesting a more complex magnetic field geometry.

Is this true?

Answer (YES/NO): YES